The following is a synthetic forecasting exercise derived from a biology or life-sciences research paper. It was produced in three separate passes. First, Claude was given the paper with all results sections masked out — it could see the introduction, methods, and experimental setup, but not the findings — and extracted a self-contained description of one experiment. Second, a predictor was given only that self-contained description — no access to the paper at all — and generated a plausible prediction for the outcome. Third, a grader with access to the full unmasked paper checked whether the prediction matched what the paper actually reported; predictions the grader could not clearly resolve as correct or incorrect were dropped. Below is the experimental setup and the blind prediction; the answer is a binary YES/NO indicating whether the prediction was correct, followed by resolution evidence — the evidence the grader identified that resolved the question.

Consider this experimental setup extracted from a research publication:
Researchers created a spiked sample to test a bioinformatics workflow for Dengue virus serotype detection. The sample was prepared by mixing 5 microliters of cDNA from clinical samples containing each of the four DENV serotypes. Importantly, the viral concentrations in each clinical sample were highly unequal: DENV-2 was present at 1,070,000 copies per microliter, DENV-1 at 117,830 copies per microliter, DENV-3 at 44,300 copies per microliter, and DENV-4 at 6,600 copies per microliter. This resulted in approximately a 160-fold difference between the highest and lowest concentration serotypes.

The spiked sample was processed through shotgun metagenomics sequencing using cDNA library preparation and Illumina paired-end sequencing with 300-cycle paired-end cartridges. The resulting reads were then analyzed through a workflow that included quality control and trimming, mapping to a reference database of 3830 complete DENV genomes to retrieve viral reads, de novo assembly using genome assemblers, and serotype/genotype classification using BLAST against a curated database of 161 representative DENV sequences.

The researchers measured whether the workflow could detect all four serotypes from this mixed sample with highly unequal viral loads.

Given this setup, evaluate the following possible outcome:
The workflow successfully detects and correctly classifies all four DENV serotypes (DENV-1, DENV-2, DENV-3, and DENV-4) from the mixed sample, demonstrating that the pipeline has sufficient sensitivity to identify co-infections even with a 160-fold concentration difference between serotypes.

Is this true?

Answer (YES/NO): YES